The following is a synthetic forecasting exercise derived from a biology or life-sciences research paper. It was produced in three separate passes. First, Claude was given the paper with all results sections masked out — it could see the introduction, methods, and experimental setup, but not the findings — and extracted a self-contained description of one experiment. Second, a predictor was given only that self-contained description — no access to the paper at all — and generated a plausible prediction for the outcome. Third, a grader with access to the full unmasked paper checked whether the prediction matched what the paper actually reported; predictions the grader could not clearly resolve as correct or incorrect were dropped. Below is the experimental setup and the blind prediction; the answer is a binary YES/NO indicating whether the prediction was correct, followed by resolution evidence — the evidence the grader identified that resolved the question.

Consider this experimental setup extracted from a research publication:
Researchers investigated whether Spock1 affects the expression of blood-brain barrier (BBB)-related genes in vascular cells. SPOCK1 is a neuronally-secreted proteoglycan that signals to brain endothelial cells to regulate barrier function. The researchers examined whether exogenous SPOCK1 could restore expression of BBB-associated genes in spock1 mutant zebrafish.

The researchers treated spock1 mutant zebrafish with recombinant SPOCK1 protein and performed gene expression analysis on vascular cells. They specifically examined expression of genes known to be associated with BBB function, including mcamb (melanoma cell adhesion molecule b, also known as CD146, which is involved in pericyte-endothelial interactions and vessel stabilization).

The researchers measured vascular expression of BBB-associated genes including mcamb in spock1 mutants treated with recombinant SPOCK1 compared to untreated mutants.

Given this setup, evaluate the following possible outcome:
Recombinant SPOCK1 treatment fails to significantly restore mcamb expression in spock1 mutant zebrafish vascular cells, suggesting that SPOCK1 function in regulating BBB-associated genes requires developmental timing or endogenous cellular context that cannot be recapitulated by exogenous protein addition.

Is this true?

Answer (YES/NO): NO